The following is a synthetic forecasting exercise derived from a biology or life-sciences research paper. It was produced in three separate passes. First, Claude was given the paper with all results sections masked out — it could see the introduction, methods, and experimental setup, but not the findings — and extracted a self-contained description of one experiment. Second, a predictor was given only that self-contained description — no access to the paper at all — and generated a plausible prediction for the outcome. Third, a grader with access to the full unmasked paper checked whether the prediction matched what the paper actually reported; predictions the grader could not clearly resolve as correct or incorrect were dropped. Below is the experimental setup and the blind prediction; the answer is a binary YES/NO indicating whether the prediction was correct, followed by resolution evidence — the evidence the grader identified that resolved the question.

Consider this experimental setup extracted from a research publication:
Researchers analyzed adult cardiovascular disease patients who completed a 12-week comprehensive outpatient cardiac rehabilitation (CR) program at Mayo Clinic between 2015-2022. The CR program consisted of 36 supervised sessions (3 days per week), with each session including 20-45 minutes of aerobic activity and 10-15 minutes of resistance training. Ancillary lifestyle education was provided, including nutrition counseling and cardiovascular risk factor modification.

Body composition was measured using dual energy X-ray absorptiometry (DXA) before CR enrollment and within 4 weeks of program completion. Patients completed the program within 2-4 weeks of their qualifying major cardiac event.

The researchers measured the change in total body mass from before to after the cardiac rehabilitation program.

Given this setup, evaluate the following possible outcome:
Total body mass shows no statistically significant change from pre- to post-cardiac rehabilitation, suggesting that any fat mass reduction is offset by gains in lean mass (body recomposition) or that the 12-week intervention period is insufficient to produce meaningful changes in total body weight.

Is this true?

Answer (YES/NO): NO